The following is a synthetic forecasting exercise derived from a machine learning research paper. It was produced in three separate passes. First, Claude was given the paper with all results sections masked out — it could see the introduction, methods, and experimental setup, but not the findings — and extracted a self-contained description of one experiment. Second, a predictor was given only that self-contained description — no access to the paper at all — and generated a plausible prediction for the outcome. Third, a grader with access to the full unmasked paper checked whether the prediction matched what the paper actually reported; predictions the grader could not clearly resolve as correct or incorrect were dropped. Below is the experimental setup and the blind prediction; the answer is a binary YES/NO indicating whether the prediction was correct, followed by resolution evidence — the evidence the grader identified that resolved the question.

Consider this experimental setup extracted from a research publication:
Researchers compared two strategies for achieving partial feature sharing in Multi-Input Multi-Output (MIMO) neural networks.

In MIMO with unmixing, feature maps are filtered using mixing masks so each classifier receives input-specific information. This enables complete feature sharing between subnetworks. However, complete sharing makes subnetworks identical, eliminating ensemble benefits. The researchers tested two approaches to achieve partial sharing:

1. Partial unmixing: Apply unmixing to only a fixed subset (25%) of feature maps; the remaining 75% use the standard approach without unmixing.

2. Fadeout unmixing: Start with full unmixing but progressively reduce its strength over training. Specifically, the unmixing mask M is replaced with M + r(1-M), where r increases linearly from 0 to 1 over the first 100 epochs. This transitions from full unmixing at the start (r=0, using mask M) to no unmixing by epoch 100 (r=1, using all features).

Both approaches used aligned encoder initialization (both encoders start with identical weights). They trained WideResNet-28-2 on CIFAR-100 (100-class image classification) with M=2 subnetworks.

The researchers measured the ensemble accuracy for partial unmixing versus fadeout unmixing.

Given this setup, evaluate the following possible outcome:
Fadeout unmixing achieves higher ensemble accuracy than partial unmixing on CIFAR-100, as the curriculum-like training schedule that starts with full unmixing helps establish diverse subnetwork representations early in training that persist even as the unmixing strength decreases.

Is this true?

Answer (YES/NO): YES